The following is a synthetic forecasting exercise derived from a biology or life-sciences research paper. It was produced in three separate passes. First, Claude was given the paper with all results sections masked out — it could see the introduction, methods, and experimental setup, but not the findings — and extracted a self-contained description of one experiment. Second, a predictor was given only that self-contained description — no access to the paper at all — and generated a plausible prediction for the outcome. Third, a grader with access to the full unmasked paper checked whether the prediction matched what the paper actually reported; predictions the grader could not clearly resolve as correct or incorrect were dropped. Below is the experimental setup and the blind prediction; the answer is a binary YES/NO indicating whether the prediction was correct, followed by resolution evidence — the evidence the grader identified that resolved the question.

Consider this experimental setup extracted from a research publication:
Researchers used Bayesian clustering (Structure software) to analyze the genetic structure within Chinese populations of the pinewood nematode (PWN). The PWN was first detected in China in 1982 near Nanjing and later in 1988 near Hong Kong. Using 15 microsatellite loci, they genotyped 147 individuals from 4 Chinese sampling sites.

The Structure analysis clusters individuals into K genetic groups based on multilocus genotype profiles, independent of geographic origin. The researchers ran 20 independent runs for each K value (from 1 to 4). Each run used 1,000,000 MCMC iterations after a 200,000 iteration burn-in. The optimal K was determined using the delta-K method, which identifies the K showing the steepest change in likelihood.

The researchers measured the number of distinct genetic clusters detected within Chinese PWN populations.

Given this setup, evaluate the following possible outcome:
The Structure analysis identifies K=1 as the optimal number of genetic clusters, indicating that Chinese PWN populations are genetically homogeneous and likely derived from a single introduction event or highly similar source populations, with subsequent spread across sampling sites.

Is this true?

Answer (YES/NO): NO